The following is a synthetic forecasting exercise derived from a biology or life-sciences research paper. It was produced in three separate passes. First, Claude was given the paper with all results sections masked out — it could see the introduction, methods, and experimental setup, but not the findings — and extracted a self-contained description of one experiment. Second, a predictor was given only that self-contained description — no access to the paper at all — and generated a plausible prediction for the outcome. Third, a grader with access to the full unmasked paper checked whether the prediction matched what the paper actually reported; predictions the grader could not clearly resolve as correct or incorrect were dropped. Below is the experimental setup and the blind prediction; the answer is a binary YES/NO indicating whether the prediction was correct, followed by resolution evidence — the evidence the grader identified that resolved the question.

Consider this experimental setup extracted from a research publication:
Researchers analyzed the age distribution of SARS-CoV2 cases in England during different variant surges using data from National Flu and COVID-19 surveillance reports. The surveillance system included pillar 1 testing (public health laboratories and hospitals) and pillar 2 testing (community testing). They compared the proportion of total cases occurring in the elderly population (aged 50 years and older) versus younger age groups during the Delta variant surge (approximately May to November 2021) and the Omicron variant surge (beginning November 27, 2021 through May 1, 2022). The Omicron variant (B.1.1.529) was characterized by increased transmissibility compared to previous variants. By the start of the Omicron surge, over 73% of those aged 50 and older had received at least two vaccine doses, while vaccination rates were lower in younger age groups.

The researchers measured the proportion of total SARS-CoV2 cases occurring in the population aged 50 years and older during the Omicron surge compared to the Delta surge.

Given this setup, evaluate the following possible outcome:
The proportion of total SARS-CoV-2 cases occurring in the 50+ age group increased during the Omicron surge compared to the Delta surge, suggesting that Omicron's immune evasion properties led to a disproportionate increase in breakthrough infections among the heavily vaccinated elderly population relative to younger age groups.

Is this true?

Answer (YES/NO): YES